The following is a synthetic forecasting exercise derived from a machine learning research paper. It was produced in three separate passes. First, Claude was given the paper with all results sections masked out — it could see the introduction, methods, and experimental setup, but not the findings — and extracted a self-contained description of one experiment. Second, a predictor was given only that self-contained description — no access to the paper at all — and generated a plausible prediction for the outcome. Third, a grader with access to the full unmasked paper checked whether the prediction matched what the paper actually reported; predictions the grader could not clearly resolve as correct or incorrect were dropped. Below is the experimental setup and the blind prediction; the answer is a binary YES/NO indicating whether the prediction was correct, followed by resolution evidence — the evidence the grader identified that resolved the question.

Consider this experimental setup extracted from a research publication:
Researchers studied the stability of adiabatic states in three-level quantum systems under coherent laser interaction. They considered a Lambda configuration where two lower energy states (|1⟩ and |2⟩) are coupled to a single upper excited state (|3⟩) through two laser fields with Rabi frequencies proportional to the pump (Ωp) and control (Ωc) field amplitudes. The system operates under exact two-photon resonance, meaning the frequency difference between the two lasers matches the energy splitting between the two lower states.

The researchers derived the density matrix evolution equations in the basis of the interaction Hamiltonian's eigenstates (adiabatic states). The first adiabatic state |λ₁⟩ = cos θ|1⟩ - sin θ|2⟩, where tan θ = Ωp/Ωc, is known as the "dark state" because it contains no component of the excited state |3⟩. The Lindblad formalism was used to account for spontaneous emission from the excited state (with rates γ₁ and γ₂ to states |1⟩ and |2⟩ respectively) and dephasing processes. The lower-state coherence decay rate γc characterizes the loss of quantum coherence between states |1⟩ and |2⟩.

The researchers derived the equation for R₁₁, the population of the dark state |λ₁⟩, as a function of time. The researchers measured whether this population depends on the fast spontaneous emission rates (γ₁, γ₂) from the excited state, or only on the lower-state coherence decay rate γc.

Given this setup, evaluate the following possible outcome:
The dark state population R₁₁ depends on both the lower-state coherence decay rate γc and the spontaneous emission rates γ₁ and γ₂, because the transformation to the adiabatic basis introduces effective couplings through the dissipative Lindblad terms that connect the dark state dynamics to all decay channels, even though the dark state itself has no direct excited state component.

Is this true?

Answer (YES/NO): NO